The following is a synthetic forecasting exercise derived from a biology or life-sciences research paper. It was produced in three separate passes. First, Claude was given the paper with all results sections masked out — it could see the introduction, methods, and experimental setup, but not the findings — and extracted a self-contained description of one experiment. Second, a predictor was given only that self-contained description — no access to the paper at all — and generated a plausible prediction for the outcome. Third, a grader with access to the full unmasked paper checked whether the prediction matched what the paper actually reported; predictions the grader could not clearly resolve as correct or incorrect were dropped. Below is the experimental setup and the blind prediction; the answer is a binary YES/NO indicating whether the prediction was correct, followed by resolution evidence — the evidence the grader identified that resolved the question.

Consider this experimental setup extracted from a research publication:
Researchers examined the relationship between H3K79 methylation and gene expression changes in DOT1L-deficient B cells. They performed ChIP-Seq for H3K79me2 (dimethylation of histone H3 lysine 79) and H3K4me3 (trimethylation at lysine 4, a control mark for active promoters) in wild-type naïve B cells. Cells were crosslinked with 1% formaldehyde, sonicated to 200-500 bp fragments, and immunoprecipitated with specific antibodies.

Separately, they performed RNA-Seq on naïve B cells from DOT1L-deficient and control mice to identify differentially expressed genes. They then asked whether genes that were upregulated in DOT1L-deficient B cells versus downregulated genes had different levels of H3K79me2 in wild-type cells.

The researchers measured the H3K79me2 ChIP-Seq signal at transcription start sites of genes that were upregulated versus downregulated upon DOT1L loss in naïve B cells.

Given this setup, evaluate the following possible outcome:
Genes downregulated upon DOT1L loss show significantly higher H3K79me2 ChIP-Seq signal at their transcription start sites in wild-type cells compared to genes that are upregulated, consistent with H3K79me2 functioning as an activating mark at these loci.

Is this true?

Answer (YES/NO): YES